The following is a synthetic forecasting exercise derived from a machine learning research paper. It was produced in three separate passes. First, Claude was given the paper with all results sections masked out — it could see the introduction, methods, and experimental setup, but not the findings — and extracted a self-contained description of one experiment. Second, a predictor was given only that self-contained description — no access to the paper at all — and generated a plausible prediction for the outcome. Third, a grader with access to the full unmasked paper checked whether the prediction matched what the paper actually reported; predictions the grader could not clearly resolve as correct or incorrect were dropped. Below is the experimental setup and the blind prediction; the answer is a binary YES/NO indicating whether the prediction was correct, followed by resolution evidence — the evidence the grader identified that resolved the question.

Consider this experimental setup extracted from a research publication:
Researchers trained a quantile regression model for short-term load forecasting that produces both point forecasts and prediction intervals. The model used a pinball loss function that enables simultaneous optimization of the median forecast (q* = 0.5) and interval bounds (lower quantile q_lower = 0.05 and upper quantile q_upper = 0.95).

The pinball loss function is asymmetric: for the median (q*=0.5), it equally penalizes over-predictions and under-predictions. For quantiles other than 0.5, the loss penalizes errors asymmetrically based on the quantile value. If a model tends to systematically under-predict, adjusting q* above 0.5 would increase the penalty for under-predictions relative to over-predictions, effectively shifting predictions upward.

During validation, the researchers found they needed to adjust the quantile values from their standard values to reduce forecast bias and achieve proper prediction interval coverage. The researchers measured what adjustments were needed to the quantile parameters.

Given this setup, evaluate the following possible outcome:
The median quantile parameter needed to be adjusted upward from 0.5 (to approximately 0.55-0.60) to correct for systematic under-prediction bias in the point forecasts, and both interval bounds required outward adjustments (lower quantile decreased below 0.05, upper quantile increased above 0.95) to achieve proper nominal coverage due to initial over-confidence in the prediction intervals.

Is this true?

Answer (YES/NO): NO